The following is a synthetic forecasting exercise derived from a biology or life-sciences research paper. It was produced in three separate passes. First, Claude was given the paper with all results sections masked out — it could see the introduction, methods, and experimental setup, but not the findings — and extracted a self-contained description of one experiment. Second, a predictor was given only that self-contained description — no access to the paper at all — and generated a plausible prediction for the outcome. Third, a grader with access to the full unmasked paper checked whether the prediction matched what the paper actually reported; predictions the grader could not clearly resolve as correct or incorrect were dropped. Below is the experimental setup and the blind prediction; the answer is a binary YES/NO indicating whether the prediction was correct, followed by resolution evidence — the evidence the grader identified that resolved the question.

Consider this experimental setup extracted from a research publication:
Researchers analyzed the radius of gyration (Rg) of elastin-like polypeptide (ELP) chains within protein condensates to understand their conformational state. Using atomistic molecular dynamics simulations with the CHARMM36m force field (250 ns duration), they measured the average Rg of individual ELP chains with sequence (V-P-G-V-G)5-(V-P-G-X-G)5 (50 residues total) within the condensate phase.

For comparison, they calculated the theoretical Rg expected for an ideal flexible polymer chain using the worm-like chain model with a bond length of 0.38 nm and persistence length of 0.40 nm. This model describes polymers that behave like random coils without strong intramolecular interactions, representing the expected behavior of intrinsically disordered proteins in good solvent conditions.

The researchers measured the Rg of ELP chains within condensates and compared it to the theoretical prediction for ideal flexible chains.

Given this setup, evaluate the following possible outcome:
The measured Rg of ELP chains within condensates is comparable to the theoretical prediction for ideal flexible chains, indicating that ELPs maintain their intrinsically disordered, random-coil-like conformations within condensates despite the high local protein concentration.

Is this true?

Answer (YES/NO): NO